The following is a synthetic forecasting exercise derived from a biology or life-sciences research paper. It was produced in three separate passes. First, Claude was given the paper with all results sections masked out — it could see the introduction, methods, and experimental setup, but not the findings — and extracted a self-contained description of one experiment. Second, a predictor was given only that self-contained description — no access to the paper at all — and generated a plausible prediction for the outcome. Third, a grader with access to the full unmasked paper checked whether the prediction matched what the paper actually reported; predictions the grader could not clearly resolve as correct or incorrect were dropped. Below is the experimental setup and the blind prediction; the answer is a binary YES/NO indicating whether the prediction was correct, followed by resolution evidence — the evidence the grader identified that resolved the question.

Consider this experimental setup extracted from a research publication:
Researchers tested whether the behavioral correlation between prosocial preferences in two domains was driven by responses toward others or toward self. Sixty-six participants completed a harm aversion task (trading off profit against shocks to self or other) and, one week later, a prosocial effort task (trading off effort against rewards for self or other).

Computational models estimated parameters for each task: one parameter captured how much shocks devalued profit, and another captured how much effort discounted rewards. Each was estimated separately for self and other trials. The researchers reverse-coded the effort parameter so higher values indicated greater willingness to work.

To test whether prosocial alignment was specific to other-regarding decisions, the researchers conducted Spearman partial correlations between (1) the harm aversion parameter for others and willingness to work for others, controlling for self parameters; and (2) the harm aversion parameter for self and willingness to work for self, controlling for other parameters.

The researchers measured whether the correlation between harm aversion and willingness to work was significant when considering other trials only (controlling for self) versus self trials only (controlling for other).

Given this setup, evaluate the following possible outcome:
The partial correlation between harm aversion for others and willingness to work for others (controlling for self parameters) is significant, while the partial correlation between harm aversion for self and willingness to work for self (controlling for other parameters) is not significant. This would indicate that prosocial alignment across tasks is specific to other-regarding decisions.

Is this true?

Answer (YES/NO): YES